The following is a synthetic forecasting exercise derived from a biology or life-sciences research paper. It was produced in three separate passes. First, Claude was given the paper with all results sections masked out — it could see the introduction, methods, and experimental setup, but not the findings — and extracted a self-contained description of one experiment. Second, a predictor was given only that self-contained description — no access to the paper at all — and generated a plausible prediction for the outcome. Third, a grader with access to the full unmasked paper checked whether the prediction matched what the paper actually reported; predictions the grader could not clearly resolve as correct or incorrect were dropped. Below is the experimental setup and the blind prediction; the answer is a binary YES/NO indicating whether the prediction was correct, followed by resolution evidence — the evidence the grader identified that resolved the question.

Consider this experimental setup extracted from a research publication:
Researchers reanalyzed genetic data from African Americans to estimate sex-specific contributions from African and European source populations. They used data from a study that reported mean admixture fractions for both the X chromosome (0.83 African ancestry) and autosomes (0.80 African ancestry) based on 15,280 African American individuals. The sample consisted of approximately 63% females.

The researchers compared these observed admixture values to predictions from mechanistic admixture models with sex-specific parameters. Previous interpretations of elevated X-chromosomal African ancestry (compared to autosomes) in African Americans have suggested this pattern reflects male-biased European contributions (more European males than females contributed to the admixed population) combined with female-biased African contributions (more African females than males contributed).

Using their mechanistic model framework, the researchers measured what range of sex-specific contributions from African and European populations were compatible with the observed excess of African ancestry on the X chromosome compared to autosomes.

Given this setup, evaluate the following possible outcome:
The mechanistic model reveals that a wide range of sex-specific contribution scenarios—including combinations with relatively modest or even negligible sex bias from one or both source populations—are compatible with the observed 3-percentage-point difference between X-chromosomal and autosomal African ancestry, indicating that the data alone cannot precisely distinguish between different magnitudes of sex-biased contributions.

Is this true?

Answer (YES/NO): NO